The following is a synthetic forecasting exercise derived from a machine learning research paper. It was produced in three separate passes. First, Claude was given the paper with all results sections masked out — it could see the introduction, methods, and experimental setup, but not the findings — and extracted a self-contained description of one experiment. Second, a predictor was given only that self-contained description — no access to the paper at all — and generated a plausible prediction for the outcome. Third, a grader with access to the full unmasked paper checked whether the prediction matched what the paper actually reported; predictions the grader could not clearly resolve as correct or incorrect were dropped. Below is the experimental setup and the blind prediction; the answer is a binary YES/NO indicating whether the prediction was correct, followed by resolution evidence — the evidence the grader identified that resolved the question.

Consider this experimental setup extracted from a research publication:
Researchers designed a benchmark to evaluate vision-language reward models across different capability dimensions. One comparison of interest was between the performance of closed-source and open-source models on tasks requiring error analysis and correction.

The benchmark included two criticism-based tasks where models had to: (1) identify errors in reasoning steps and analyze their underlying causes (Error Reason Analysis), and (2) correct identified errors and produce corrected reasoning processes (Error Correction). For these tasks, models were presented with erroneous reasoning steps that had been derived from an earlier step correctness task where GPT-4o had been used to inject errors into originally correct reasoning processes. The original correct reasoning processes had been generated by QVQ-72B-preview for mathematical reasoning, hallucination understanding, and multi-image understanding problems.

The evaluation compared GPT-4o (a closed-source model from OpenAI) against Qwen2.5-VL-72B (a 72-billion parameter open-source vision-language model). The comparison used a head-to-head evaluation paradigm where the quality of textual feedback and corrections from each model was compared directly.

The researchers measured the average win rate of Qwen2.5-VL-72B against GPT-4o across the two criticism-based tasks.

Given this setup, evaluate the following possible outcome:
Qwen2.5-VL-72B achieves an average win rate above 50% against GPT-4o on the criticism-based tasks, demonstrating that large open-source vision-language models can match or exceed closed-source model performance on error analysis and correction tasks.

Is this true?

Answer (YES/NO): YES